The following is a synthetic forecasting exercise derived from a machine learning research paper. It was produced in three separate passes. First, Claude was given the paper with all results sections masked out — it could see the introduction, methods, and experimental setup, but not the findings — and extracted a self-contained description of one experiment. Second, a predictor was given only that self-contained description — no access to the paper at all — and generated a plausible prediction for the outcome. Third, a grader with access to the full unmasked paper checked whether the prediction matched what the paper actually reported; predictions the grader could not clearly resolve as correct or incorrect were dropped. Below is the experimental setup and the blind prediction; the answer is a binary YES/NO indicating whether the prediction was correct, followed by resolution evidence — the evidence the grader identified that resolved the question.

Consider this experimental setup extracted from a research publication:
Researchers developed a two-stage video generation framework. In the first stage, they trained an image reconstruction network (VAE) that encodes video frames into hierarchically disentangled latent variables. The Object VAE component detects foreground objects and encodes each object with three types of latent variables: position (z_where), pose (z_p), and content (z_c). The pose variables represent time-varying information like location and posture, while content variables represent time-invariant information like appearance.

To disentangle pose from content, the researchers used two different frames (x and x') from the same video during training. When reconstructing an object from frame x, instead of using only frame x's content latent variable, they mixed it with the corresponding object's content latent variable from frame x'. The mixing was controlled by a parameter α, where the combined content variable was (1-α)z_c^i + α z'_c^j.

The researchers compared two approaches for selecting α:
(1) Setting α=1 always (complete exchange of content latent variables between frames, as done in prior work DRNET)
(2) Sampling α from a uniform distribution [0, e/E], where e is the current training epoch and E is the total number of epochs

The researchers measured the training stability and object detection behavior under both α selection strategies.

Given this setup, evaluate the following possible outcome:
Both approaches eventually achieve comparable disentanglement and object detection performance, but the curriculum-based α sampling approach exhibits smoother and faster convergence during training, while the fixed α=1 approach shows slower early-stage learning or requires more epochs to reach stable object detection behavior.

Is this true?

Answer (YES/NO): NO